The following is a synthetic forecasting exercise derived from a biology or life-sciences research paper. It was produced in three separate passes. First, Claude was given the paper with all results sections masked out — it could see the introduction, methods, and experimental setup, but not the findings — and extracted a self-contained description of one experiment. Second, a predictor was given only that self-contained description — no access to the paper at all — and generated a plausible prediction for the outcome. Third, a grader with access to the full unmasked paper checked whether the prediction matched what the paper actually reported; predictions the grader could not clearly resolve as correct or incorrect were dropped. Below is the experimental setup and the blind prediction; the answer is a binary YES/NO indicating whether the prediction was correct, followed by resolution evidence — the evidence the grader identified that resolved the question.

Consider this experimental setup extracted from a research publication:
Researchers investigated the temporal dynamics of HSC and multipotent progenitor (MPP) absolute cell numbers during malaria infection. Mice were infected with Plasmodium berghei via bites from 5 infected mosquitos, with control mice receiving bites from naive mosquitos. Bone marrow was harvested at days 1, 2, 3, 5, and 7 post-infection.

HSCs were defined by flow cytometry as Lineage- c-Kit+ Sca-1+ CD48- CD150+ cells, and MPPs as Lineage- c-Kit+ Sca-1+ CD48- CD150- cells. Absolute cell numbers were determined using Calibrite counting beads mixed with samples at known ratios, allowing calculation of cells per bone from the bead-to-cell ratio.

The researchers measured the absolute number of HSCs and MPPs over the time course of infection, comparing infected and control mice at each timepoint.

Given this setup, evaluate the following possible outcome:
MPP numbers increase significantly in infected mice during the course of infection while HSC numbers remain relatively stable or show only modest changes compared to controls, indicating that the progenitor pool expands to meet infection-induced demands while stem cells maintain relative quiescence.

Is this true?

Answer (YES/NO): NO